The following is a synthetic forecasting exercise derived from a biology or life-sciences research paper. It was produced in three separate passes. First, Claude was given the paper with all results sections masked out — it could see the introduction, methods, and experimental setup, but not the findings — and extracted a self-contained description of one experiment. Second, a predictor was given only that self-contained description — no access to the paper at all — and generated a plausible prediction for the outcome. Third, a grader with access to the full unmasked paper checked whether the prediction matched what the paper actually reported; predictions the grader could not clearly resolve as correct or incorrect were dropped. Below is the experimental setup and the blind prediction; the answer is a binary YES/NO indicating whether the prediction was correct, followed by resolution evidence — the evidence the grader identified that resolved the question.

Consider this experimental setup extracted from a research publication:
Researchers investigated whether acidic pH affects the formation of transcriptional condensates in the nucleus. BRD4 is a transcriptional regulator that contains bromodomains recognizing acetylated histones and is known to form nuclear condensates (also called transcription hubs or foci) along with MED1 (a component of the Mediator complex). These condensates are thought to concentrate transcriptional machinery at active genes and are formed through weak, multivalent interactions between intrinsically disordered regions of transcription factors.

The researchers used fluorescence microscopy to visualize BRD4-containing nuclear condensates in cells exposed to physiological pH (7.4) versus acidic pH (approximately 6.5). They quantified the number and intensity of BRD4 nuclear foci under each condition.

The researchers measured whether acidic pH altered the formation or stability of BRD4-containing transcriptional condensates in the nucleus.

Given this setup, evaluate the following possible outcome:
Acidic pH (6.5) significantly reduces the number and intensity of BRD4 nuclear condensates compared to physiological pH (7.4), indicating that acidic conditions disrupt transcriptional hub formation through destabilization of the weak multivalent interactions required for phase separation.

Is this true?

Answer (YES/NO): YES